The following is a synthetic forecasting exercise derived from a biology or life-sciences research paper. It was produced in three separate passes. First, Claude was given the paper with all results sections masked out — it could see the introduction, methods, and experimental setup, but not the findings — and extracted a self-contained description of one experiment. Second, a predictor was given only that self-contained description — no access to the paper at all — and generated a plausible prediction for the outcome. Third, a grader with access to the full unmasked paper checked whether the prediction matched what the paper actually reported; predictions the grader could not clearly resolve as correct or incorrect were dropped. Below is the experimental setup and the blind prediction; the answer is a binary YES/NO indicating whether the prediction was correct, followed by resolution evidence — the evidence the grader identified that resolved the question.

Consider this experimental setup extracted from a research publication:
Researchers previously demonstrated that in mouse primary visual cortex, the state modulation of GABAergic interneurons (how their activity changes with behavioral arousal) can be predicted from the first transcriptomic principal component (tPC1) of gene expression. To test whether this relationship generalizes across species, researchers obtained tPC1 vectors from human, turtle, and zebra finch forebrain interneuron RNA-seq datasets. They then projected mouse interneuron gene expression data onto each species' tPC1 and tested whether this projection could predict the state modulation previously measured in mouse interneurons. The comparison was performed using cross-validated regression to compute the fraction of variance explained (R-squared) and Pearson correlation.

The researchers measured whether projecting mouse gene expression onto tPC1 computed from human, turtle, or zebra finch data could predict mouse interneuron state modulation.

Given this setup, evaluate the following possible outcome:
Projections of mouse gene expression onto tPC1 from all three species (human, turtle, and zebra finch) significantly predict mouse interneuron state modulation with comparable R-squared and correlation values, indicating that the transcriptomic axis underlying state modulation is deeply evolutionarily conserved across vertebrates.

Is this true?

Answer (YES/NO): NO